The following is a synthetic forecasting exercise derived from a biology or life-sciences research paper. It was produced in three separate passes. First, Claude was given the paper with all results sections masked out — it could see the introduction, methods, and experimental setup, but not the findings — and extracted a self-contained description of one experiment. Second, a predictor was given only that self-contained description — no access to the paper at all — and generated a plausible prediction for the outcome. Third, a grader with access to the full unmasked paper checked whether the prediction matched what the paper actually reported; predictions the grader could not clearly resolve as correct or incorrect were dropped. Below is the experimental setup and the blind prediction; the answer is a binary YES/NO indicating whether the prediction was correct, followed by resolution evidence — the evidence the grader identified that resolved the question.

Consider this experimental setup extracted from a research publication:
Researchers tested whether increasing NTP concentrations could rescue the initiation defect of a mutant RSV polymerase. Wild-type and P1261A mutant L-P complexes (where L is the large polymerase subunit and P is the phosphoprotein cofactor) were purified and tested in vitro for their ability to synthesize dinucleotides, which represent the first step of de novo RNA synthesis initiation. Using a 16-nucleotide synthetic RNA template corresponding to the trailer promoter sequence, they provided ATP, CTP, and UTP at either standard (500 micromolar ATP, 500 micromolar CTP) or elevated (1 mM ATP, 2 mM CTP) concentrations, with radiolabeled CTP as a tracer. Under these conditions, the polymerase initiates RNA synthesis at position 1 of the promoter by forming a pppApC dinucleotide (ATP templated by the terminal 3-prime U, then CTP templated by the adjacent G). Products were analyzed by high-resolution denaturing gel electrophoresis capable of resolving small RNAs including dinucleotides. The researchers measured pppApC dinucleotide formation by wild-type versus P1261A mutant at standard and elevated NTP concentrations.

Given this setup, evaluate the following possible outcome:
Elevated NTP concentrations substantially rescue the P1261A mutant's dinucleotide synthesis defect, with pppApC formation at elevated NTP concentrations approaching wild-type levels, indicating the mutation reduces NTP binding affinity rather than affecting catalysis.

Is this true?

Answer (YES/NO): NO